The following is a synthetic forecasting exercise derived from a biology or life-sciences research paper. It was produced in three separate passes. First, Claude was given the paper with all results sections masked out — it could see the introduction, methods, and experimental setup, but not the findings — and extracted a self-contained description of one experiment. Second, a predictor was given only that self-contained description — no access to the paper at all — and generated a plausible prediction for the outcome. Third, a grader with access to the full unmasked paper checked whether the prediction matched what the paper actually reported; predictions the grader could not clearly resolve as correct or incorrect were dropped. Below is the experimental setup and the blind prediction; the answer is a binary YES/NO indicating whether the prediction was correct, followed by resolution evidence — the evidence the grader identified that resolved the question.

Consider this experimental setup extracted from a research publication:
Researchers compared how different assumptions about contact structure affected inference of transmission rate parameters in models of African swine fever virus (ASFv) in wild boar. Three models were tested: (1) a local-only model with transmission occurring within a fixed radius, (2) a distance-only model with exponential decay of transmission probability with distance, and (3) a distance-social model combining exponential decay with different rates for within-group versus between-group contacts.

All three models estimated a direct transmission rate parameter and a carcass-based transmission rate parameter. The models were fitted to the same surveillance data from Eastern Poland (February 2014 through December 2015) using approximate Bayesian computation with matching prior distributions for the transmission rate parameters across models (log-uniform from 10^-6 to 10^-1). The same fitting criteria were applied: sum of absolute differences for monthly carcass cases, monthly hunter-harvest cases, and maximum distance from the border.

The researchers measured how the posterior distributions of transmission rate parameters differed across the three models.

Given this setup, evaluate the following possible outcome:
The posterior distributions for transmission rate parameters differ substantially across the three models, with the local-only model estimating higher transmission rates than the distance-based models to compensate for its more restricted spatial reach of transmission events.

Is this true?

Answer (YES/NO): YES